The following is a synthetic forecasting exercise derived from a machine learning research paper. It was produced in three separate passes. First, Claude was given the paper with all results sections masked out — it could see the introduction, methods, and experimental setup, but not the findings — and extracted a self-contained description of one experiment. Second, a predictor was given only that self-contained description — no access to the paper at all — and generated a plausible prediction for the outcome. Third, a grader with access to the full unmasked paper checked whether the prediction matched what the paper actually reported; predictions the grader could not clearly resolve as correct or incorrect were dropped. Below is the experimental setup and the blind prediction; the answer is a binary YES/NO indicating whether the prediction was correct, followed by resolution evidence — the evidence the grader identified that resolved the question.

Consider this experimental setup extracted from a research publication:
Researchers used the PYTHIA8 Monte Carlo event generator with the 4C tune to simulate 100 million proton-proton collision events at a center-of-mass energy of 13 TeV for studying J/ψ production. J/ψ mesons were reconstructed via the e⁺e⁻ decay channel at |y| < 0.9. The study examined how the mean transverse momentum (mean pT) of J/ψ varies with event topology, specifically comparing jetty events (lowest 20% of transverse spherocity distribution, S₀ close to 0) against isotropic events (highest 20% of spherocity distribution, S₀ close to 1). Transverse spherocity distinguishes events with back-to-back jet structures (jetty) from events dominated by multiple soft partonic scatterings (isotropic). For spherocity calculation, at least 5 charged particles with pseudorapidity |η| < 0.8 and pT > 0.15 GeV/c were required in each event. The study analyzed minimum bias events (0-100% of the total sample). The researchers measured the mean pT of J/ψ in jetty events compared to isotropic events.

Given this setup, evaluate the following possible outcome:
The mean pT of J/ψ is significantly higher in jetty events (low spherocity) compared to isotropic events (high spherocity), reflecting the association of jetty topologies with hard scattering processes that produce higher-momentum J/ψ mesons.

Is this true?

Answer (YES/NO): YES